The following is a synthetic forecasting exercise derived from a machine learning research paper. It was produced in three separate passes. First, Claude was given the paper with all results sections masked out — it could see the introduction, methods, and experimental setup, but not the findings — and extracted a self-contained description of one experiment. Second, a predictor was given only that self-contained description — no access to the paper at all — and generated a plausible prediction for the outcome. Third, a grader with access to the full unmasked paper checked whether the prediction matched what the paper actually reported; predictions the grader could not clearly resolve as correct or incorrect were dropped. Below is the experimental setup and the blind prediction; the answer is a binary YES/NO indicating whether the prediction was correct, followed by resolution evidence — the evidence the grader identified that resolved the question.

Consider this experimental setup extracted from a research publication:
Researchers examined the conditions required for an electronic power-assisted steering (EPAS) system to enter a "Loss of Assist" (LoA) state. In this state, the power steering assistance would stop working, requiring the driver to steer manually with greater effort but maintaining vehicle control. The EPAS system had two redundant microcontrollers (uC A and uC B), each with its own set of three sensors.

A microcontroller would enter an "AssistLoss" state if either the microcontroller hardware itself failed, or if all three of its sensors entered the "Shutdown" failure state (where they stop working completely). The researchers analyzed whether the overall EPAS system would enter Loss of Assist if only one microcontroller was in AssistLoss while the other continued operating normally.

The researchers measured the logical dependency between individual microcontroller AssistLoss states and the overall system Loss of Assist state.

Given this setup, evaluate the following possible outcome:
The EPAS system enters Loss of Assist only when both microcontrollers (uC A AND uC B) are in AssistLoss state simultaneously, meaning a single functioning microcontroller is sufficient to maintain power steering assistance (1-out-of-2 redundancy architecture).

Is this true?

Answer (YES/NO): YES